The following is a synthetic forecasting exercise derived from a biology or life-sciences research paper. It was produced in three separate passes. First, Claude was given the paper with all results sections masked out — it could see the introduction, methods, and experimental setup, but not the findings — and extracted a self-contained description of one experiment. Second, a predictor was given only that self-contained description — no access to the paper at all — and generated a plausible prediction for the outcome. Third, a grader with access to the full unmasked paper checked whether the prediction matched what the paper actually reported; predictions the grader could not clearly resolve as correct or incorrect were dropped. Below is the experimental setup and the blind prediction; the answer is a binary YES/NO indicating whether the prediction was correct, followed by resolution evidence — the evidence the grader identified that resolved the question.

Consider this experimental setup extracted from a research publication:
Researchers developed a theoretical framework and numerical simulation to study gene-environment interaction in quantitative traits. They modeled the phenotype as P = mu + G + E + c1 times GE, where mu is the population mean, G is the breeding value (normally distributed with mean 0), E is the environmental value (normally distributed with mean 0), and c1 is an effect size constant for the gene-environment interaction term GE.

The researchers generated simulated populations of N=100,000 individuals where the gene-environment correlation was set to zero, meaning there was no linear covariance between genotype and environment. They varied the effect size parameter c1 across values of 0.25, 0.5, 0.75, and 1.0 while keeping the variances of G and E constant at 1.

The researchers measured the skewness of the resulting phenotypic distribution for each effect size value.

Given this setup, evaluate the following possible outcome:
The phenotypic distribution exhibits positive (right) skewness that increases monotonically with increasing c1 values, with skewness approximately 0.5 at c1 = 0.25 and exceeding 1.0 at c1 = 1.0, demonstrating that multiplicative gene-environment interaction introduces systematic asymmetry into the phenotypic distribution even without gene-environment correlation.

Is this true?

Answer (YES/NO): NO